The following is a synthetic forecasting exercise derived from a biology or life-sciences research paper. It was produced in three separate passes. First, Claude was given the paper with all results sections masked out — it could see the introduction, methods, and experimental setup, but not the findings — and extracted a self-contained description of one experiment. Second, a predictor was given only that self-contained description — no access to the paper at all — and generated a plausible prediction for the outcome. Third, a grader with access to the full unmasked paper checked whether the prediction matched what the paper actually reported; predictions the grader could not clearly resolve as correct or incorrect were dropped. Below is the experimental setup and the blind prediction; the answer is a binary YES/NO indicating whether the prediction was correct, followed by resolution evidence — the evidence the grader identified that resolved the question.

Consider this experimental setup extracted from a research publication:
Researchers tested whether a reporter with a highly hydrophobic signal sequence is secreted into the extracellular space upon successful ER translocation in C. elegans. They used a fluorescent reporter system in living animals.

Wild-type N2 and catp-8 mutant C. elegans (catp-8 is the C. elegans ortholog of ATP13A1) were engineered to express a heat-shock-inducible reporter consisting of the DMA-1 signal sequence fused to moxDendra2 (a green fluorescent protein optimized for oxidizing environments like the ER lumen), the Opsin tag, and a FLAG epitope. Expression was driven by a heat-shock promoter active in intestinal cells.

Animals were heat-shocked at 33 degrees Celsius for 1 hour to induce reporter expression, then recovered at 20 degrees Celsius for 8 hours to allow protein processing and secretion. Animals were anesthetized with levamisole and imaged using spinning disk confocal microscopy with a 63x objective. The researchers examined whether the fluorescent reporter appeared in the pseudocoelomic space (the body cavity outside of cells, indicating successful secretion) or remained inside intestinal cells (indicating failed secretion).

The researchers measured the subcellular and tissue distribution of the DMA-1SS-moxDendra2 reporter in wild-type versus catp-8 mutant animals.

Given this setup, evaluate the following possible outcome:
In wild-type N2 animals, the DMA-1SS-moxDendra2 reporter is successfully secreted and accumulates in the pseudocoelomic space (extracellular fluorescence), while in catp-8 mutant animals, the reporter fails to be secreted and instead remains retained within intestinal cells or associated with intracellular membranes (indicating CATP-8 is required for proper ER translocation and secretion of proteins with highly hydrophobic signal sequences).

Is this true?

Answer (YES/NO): YES